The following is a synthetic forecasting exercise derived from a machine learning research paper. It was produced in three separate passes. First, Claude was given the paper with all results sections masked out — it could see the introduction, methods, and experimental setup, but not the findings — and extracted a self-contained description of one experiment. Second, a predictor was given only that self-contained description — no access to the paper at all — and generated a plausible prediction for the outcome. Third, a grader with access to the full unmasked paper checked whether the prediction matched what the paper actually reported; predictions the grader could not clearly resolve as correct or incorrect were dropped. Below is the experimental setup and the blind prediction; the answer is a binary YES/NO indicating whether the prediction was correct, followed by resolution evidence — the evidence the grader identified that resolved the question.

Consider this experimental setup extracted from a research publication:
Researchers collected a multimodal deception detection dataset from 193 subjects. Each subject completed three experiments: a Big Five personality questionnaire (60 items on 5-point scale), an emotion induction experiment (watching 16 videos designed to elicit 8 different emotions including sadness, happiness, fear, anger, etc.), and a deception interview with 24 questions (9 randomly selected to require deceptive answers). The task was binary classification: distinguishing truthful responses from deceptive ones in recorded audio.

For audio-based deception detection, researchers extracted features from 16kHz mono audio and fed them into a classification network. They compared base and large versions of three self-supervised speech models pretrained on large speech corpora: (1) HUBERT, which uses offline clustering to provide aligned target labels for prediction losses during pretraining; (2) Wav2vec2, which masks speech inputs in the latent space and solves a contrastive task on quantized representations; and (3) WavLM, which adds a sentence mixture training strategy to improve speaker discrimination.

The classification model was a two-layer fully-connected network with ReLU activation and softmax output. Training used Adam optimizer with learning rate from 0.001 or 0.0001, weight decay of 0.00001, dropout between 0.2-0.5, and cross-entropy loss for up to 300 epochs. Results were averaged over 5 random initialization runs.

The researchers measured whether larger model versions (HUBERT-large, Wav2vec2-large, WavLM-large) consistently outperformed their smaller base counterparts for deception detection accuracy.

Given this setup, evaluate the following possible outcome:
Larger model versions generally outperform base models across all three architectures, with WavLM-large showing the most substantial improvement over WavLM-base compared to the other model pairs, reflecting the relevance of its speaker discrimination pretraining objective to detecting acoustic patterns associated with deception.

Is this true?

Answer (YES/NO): NO